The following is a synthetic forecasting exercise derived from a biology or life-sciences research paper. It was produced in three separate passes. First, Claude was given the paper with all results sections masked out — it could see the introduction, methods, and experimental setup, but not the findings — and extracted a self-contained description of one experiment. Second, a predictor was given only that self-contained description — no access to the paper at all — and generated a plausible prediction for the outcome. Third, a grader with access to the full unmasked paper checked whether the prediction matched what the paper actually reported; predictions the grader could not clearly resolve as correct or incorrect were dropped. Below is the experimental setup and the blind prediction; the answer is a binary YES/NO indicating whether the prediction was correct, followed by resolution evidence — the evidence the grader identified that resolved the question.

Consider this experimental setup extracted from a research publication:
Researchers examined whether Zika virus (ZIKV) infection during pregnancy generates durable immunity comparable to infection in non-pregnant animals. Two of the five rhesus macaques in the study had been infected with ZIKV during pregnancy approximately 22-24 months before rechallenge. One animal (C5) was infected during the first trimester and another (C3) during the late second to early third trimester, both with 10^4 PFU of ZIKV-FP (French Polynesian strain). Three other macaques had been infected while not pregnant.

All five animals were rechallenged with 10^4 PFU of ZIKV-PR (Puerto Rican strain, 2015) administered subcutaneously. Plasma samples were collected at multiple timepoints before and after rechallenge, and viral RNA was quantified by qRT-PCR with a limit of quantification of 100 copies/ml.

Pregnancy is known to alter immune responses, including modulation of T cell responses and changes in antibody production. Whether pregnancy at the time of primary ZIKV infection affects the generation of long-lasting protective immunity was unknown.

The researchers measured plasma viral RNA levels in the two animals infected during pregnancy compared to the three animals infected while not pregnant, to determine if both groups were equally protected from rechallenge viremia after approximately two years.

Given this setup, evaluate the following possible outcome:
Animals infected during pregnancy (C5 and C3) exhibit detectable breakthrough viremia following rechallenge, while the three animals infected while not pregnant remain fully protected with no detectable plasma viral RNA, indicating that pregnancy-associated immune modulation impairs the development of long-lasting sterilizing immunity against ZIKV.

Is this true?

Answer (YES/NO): NO